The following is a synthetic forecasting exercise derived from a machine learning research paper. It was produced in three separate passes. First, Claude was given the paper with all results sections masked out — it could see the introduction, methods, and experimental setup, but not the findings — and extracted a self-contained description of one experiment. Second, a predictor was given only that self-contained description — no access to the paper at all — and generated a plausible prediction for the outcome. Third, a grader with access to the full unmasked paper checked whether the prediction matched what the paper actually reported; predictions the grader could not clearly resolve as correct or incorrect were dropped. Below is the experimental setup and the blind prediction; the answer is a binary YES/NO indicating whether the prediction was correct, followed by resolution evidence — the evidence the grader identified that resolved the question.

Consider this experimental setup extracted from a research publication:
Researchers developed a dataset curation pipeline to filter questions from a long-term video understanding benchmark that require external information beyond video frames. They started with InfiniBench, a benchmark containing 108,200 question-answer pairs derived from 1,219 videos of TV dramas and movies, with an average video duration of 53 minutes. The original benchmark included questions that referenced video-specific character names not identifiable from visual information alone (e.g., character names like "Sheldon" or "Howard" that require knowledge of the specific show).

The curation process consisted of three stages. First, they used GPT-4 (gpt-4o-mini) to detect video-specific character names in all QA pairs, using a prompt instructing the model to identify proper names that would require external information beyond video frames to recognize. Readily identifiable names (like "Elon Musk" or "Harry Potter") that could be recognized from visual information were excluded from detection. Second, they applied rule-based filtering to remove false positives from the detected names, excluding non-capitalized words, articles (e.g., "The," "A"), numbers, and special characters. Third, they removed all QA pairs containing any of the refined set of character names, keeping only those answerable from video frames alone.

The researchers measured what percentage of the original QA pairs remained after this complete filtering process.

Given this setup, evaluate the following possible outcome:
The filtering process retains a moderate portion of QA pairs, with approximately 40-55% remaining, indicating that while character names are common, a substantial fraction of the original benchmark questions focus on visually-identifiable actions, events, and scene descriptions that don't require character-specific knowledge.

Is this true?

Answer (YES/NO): NO